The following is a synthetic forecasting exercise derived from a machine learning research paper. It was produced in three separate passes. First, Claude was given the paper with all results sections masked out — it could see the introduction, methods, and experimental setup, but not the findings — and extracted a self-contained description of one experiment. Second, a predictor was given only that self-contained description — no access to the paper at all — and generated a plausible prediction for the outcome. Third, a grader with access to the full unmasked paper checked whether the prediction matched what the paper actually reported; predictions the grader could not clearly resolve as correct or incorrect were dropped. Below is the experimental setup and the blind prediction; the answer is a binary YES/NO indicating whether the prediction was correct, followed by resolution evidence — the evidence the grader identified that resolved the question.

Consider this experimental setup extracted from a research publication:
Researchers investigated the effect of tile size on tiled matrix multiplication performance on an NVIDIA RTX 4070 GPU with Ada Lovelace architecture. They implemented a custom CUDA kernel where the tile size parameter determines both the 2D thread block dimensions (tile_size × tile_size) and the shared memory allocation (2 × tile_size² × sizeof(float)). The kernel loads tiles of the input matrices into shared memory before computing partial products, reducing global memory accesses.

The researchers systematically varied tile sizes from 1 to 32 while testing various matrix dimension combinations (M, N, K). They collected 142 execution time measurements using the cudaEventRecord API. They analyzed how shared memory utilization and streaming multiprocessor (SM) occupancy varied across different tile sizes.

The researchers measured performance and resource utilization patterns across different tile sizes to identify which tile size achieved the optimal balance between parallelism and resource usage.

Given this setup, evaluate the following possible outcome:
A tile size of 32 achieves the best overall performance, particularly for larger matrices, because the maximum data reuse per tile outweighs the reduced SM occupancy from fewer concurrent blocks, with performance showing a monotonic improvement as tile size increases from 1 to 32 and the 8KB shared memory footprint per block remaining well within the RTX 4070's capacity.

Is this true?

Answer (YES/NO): NO